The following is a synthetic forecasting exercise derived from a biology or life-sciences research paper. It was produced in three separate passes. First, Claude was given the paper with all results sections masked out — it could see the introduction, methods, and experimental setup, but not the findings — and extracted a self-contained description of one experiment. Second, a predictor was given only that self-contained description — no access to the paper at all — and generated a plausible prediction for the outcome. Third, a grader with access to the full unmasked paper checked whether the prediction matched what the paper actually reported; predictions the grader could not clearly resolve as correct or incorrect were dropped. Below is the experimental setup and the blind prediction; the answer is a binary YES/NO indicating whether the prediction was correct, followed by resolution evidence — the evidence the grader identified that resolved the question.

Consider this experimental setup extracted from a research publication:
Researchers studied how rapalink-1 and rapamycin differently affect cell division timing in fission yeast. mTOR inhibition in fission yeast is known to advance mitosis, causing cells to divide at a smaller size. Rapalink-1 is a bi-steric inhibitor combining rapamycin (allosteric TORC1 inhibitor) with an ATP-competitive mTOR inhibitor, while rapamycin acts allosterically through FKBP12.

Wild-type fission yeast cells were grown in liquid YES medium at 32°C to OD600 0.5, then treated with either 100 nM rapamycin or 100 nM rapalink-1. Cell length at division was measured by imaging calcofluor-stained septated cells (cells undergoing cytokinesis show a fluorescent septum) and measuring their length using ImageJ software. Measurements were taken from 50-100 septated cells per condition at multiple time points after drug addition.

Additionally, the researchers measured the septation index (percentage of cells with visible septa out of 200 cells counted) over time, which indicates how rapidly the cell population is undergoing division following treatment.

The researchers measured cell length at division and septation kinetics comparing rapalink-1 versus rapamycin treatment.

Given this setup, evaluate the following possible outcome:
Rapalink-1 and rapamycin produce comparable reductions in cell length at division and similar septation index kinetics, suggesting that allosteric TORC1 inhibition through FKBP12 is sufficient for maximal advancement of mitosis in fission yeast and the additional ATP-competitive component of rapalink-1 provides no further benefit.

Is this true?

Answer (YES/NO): NO